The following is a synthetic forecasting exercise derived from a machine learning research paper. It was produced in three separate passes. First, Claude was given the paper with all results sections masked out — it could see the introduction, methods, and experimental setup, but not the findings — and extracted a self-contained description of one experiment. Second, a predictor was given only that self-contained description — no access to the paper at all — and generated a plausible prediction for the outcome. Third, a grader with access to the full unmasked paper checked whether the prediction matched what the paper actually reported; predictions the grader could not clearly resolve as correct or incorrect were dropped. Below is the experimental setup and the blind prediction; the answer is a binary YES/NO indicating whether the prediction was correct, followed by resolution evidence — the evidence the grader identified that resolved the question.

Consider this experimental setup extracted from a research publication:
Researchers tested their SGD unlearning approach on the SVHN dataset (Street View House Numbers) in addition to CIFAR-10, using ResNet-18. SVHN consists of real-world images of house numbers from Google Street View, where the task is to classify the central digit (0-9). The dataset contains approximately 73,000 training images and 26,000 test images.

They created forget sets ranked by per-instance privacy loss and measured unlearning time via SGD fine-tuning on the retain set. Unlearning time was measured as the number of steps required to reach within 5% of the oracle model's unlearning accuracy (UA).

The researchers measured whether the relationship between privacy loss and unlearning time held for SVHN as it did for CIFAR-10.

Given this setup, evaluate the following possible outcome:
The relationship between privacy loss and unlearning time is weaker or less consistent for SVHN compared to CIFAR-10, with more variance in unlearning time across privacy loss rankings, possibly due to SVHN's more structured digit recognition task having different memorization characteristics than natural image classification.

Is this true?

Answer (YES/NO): NO